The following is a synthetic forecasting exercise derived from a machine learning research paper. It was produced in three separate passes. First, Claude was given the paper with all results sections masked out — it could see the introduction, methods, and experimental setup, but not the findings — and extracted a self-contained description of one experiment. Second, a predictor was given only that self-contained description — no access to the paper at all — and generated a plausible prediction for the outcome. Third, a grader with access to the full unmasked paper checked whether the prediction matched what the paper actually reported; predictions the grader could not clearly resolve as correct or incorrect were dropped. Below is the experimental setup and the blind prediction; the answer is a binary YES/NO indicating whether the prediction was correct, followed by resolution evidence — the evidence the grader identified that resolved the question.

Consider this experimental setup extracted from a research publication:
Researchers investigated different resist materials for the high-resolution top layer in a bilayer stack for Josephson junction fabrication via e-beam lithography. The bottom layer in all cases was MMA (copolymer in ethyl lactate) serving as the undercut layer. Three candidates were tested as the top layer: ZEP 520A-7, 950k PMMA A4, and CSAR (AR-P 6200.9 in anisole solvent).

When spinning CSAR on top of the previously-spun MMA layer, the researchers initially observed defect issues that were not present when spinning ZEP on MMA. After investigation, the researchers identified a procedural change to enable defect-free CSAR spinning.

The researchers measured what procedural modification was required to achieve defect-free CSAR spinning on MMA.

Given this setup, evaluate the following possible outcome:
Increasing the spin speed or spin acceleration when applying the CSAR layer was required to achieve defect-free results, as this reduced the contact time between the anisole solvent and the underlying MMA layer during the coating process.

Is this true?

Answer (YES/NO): NO